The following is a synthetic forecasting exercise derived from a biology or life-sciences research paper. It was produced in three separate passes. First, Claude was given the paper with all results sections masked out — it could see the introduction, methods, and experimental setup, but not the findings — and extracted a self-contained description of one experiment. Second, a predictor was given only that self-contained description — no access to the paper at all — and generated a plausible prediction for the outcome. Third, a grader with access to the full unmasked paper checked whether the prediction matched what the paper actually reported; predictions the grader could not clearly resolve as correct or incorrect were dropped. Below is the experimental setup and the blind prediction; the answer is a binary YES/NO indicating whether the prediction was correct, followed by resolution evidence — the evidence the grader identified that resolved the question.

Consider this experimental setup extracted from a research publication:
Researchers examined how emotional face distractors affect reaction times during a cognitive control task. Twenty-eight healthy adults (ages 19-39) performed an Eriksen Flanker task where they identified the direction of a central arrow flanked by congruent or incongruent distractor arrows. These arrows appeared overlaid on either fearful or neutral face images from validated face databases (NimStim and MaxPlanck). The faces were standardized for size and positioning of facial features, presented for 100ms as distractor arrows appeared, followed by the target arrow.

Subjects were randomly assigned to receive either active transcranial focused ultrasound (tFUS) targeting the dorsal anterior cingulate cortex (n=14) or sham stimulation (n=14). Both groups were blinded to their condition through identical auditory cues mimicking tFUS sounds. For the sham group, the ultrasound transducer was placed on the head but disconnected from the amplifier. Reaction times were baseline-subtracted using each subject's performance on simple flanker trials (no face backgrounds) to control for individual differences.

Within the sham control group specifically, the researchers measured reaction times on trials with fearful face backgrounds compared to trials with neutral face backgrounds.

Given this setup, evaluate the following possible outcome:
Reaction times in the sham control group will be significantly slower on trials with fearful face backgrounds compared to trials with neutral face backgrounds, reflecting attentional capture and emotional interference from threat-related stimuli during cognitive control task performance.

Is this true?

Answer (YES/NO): NO